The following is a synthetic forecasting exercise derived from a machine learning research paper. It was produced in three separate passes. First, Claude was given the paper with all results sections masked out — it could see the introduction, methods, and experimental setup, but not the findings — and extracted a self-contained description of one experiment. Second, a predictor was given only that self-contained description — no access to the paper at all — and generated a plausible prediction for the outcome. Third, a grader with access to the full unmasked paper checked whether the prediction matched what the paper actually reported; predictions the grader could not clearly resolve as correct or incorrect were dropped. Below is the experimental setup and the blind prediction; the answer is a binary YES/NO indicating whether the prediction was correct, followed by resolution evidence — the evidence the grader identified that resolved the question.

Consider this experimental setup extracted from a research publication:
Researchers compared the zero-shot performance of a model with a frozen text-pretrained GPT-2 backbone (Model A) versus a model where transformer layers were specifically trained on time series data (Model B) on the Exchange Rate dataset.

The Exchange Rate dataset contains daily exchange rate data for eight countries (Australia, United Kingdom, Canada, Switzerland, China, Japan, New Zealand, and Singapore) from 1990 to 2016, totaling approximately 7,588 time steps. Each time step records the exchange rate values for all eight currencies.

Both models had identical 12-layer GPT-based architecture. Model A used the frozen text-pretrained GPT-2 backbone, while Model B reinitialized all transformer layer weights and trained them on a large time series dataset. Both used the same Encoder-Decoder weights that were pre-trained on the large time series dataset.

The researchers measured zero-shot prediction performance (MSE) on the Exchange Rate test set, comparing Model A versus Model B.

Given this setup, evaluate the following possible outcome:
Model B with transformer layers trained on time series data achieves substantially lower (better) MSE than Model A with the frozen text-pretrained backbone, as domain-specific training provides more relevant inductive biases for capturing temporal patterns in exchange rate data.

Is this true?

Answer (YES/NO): NO